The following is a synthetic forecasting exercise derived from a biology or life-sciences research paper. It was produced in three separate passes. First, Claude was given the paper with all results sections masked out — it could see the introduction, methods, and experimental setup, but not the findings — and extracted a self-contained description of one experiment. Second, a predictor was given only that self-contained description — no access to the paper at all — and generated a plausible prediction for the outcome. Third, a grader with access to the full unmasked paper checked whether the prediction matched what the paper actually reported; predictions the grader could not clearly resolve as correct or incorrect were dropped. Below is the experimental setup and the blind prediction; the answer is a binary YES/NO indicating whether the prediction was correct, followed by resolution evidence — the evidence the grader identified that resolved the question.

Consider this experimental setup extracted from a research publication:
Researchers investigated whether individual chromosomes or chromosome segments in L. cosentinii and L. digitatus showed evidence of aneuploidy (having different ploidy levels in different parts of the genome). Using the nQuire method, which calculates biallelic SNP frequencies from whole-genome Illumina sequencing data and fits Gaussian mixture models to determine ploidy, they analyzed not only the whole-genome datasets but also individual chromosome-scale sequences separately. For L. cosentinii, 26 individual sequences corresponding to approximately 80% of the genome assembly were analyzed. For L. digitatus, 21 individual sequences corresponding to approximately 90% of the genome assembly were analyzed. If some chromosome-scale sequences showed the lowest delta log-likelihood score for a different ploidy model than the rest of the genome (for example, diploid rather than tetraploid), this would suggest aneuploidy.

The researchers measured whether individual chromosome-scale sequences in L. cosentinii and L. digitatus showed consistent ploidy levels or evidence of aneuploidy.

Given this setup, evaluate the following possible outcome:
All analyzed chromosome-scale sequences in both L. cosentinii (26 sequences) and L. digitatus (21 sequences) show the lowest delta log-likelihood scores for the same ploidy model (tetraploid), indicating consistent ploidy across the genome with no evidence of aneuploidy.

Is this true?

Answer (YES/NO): YES